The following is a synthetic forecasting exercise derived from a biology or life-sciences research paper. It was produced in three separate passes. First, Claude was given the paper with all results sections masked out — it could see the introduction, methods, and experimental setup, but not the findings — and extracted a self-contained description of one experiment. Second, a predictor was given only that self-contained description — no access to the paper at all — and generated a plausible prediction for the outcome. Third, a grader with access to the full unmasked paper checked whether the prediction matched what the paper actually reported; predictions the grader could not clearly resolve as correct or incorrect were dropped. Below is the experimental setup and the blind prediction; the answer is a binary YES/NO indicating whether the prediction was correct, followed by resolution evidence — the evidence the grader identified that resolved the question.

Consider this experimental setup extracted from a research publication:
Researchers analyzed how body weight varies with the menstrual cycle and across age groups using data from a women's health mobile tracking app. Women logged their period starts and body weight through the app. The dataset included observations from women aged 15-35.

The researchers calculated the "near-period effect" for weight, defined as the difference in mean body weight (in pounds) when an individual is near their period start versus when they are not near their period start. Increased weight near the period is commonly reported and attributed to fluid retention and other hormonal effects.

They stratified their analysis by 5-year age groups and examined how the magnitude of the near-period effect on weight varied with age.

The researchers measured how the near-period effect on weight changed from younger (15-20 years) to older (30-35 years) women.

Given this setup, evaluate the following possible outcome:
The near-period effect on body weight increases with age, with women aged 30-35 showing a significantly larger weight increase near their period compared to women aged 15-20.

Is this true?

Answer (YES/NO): NO